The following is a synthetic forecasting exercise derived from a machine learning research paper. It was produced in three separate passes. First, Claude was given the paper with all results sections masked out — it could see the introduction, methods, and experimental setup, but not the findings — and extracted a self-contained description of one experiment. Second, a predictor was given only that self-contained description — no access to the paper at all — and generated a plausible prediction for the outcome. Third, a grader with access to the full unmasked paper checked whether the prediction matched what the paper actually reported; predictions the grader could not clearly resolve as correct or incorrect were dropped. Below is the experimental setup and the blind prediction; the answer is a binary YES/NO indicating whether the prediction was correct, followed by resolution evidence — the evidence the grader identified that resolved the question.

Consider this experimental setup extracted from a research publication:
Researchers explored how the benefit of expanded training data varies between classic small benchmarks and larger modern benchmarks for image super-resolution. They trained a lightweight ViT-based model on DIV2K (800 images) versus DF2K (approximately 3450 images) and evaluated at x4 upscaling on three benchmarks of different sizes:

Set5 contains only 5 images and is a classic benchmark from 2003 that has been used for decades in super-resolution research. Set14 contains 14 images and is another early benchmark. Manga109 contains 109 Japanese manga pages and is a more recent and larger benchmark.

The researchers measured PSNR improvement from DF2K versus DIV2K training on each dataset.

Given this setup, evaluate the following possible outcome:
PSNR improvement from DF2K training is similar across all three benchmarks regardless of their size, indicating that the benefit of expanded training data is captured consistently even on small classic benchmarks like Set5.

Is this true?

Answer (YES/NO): NO